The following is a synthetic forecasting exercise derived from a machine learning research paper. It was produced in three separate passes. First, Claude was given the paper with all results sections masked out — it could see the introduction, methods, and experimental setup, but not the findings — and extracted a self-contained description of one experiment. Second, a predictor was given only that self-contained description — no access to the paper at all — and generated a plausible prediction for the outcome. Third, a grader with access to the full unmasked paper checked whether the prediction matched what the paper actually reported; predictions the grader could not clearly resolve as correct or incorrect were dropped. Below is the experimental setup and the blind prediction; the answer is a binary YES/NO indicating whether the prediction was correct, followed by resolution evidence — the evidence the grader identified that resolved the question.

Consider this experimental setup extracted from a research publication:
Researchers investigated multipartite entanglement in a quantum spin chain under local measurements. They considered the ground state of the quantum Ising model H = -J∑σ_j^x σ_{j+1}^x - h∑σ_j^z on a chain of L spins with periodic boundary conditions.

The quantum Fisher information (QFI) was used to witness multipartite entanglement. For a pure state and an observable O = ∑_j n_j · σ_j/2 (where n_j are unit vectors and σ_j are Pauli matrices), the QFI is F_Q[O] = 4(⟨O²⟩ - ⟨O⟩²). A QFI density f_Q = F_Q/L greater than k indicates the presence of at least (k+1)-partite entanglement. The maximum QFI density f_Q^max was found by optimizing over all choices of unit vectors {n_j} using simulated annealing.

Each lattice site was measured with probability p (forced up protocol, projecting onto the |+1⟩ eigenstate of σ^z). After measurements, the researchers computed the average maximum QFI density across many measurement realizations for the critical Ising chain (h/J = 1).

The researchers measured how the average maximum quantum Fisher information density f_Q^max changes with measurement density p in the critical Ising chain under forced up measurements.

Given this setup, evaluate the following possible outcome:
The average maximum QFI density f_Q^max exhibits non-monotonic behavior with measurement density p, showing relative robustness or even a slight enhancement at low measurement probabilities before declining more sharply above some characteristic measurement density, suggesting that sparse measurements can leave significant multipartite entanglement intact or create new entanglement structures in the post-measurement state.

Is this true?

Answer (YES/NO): NO